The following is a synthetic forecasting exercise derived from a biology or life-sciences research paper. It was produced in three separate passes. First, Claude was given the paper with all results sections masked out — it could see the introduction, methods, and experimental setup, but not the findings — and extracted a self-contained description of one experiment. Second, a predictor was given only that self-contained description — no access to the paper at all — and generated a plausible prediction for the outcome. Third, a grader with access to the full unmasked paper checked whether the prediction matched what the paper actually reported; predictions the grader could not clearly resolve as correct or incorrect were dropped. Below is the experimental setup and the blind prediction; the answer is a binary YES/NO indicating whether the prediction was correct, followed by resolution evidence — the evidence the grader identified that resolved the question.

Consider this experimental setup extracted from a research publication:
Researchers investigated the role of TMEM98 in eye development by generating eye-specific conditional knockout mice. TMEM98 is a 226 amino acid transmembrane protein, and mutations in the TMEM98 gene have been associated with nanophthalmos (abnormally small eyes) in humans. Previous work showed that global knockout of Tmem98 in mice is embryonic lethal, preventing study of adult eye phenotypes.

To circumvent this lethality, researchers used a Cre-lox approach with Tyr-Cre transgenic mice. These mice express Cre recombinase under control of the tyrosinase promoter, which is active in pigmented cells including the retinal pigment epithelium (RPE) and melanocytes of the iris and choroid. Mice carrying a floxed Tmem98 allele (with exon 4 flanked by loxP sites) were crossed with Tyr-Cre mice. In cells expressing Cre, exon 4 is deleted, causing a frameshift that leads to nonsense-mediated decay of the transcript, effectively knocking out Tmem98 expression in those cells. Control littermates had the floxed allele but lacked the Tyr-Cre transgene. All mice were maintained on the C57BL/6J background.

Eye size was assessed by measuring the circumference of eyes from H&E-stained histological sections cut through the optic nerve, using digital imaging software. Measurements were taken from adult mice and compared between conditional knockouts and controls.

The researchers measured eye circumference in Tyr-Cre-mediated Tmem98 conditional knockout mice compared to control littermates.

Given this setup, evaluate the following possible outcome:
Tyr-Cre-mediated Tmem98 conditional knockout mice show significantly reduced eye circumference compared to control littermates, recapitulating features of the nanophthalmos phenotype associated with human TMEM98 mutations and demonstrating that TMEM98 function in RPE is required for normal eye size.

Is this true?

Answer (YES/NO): NO